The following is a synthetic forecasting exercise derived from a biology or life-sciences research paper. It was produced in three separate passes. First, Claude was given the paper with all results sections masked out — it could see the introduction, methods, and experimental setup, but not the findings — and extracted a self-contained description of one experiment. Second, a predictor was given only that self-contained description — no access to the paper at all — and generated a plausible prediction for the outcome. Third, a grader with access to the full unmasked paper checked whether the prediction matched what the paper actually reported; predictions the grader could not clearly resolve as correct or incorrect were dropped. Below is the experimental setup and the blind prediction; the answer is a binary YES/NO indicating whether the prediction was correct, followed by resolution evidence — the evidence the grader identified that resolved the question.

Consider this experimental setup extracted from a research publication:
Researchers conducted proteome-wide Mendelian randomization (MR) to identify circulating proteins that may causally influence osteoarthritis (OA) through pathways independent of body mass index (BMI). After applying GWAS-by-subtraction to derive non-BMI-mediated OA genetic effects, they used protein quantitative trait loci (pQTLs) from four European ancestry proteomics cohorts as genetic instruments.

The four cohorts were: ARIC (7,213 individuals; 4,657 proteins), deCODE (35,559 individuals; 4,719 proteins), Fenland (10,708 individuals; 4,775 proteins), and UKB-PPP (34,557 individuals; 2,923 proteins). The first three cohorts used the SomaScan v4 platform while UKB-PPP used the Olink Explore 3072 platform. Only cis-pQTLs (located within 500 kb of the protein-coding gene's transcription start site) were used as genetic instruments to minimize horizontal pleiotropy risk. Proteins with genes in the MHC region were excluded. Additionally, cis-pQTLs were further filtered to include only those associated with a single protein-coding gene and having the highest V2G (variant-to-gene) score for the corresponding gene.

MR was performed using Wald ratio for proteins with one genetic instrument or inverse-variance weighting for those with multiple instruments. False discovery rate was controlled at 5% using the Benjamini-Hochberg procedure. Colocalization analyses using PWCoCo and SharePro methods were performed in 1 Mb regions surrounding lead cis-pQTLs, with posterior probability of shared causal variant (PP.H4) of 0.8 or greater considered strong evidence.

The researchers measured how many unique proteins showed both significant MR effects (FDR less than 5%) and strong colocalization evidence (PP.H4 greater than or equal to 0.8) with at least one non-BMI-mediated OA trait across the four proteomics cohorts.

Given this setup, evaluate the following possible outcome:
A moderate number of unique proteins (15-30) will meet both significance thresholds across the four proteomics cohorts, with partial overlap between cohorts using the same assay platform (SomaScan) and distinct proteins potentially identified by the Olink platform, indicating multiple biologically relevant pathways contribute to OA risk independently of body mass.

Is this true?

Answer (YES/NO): YES